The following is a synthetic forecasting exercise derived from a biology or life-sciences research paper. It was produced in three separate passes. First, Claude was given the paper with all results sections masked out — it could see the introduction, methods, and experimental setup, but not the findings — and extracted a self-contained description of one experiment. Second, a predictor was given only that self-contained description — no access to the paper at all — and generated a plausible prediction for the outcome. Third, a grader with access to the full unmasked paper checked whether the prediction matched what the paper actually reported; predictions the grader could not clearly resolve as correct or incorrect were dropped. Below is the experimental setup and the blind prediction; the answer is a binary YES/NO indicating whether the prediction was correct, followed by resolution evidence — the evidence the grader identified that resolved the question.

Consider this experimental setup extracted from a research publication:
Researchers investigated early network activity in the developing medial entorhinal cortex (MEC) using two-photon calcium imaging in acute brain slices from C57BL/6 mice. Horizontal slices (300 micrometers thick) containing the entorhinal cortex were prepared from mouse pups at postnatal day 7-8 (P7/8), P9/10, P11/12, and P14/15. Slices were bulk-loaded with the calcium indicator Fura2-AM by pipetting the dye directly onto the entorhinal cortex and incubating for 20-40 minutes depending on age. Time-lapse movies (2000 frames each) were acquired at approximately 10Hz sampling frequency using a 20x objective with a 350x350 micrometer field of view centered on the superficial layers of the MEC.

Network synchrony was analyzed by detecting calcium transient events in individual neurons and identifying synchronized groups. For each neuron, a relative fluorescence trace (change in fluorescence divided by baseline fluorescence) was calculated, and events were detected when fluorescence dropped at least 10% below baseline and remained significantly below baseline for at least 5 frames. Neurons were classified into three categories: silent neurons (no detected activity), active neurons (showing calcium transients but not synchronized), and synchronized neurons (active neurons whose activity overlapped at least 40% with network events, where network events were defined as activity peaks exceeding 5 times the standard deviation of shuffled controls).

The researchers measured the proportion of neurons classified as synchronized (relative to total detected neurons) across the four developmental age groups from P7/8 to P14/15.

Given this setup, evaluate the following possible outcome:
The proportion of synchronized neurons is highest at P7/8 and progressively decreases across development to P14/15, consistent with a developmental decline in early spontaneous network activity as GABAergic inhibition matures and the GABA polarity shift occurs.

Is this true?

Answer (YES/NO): NO